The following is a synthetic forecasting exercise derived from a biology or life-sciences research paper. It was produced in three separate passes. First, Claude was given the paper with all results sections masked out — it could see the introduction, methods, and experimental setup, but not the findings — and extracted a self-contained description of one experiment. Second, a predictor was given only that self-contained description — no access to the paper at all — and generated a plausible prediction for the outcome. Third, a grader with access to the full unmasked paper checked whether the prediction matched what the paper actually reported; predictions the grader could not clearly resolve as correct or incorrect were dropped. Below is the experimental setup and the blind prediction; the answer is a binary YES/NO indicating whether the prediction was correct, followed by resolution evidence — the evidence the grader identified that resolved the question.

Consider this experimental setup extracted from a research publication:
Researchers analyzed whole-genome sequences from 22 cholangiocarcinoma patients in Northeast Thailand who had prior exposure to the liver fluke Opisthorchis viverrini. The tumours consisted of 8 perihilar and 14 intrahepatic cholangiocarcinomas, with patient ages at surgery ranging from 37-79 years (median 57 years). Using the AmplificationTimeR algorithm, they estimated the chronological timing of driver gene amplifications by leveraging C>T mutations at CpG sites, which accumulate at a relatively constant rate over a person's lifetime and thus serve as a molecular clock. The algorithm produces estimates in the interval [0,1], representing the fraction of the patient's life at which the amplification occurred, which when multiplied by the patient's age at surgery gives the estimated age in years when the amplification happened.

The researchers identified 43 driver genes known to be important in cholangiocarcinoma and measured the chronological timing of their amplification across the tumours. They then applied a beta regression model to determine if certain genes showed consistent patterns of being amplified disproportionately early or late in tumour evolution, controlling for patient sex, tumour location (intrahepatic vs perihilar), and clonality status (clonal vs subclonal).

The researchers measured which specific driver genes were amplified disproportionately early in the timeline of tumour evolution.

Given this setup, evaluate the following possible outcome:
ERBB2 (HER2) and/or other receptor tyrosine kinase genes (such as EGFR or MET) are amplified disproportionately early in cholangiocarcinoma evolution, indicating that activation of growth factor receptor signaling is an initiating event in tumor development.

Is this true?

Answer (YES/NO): NO